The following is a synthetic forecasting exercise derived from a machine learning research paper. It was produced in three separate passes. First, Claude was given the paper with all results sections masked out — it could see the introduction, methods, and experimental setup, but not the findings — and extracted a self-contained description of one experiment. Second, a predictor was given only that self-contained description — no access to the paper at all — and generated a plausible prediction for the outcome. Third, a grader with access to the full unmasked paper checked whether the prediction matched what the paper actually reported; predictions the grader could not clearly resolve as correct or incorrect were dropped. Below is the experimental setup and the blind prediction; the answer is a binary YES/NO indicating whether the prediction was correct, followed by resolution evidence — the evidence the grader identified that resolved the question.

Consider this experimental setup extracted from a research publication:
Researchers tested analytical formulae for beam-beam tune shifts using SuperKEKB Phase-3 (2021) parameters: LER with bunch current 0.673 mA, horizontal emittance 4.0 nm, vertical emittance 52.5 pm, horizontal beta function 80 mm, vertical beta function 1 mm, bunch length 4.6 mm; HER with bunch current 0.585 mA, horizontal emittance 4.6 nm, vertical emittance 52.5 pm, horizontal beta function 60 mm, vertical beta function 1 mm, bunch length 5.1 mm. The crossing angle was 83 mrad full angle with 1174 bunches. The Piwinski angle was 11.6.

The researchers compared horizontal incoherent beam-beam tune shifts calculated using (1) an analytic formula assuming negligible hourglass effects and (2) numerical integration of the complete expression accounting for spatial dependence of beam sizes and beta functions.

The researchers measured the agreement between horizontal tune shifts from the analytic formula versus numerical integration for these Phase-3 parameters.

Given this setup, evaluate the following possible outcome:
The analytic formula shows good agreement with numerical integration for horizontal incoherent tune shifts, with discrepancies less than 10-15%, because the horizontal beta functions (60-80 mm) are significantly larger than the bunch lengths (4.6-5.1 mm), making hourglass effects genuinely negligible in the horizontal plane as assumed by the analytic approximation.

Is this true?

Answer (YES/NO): YES